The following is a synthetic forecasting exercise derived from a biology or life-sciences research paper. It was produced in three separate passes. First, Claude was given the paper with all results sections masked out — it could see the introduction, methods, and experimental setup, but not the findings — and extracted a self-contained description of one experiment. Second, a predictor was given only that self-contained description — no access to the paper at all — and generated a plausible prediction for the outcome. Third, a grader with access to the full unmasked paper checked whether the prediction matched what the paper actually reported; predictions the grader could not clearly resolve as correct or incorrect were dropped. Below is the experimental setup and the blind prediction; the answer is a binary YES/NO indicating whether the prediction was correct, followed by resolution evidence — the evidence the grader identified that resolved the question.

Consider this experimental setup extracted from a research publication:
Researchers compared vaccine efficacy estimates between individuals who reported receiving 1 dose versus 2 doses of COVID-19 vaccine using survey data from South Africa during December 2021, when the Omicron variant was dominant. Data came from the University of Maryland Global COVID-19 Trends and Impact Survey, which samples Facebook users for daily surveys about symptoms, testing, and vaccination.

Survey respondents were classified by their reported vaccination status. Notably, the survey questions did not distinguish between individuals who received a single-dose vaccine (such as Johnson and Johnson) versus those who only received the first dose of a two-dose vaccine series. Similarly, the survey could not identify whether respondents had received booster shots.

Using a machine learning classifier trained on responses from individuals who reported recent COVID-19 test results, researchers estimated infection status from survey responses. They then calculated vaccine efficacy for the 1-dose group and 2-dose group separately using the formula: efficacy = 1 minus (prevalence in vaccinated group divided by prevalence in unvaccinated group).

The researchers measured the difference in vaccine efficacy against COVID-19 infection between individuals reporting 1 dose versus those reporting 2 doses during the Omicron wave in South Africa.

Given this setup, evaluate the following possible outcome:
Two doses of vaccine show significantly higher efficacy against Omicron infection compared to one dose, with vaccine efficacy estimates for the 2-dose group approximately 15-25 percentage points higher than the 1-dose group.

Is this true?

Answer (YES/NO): YES